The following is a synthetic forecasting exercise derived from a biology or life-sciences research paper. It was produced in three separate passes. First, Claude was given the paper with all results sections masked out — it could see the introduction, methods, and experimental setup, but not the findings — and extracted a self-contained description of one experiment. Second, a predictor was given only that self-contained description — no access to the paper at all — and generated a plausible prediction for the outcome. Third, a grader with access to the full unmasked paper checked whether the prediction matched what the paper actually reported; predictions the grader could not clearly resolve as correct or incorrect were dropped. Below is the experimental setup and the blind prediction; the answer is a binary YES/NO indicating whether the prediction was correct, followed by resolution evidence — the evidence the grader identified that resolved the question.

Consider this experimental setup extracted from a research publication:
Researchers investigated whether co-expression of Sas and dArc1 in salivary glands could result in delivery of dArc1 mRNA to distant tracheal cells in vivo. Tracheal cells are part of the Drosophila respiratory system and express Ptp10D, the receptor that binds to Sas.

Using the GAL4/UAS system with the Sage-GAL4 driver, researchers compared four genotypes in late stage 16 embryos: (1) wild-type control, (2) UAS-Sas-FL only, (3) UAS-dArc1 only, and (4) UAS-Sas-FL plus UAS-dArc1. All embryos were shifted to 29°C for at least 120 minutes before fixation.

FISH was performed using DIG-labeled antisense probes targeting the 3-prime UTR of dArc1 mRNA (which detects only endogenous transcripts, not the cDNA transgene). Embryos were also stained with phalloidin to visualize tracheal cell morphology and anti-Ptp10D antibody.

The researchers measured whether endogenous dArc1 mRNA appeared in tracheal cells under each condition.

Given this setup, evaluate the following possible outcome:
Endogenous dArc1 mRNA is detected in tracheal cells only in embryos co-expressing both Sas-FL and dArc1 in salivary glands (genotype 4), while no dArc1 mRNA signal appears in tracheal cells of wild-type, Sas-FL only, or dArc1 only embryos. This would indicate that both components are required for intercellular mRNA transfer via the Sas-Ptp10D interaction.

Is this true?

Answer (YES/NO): YES